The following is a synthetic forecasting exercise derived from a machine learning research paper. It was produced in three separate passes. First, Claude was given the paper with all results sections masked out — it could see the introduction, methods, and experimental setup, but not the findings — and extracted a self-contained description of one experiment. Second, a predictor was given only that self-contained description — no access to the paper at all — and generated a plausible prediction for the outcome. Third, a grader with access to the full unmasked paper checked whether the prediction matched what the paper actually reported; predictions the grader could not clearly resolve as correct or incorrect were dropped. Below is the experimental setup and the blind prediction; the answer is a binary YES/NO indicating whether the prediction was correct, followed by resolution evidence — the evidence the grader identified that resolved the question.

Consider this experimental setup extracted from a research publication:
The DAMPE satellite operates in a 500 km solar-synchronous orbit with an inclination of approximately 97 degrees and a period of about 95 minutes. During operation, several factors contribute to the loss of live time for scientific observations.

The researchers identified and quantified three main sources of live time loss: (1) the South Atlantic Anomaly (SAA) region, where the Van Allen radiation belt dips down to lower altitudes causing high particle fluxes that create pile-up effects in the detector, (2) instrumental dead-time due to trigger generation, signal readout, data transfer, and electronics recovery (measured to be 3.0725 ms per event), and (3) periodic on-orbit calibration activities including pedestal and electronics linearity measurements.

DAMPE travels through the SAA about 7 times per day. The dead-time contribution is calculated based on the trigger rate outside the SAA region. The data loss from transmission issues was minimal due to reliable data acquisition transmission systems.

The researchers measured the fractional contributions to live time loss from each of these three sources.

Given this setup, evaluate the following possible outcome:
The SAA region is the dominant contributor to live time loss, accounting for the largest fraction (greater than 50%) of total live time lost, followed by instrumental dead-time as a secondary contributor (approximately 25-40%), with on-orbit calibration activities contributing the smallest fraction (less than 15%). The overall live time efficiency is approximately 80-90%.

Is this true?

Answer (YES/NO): NO